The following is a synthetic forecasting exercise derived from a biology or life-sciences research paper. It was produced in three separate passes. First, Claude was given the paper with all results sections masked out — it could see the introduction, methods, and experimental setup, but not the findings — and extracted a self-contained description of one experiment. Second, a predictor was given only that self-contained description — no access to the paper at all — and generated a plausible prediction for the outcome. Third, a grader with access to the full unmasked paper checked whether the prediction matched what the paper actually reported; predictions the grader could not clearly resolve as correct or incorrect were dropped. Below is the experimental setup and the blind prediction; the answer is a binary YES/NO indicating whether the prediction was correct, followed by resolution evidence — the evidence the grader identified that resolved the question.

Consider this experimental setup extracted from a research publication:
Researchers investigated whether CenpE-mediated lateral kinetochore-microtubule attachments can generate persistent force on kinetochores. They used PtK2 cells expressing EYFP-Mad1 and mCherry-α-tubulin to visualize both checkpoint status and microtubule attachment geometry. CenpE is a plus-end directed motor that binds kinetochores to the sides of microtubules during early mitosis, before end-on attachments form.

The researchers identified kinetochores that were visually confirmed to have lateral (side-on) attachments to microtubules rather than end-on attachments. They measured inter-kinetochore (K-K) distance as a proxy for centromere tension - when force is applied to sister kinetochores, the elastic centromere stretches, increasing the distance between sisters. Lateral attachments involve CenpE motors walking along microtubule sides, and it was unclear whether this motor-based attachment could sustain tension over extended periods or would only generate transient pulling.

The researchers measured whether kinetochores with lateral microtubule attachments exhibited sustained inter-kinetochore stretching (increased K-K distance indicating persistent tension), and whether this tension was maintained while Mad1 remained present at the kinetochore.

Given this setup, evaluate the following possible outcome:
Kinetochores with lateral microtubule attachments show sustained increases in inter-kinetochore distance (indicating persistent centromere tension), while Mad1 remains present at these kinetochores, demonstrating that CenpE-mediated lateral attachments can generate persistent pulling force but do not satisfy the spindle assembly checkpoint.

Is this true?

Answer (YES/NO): YES